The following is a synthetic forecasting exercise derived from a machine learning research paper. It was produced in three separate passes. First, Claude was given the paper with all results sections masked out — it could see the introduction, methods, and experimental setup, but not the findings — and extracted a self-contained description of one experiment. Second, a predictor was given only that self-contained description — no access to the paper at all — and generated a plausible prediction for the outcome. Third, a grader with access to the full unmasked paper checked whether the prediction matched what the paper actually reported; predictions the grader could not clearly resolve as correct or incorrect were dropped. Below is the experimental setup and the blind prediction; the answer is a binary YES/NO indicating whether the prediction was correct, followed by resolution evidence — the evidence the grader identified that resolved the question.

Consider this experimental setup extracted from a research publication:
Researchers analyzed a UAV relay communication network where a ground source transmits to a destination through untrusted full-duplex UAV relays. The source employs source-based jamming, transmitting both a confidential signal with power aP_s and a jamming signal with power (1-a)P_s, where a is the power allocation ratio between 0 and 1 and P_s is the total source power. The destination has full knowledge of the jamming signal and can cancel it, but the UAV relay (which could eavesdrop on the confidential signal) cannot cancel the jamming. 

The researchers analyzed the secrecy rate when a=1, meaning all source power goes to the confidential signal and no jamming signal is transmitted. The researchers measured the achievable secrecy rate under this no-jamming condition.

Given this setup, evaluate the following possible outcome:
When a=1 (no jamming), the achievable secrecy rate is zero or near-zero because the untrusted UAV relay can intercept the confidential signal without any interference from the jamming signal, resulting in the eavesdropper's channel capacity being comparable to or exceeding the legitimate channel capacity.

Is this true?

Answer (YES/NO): YES